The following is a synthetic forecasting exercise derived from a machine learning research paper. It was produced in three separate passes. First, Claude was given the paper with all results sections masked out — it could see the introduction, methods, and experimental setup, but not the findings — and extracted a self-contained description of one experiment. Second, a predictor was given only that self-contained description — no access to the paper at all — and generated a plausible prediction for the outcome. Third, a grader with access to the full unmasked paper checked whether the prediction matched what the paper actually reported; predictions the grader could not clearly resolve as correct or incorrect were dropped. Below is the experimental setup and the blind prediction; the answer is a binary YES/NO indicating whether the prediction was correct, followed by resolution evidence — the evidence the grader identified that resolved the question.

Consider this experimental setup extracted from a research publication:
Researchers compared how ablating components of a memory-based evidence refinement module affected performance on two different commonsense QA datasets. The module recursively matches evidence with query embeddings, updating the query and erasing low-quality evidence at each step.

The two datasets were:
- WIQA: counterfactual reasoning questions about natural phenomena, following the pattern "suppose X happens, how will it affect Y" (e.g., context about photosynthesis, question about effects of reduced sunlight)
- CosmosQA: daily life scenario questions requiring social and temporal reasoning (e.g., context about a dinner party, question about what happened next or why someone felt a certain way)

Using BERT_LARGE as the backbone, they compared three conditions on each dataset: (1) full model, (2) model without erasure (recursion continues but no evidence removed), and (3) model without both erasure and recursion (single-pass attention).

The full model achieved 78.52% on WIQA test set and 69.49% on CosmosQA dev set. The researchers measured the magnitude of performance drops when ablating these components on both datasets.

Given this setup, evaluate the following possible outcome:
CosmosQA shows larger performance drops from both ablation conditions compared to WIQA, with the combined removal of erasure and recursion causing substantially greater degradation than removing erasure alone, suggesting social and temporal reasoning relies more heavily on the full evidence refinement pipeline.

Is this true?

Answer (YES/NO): NO